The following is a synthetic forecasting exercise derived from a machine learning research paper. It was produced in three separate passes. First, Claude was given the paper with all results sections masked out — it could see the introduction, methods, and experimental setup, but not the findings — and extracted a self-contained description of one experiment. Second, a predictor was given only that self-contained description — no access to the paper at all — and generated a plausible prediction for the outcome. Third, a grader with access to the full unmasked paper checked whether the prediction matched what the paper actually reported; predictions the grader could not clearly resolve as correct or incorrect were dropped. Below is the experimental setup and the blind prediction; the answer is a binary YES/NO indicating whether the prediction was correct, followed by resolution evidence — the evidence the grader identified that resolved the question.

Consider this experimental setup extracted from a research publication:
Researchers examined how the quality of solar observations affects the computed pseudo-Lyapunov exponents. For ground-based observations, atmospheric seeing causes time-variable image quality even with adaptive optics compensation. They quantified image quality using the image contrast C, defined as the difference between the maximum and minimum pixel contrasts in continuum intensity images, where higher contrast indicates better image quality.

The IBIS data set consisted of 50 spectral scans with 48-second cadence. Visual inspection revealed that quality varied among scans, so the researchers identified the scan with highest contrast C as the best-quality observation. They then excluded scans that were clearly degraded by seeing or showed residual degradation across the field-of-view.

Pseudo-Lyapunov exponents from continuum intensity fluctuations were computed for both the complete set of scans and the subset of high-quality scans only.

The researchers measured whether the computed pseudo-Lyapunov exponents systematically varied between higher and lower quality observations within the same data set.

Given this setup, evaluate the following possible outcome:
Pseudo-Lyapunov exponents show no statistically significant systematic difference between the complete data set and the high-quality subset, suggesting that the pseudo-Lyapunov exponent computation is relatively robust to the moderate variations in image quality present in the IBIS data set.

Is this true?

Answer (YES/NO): NO